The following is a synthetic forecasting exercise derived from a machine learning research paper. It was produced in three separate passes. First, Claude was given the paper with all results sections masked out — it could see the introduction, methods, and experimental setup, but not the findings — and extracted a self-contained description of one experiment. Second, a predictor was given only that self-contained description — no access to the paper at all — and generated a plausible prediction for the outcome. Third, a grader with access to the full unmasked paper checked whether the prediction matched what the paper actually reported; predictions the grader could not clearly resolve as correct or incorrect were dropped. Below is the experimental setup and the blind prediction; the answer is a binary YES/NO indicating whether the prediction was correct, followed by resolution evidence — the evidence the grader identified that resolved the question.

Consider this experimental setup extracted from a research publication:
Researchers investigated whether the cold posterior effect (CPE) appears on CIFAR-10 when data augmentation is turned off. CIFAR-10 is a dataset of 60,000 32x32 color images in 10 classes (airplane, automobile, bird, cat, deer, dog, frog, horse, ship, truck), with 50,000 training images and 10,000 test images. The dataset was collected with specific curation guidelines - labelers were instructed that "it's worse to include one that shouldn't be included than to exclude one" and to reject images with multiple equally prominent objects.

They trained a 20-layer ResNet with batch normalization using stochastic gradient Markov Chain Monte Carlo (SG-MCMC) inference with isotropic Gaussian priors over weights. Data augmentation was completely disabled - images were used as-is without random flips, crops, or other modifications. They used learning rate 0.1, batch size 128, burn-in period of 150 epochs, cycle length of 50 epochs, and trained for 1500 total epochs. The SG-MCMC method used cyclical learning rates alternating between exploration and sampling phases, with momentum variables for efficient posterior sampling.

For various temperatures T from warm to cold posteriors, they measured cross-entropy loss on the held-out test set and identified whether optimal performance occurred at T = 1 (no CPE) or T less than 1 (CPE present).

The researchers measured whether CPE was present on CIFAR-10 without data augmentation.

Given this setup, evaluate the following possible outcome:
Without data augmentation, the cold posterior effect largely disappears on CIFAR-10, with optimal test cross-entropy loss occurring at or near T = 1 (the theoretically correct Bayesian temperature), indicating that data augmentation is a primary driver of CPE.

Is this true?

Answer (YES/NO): YES